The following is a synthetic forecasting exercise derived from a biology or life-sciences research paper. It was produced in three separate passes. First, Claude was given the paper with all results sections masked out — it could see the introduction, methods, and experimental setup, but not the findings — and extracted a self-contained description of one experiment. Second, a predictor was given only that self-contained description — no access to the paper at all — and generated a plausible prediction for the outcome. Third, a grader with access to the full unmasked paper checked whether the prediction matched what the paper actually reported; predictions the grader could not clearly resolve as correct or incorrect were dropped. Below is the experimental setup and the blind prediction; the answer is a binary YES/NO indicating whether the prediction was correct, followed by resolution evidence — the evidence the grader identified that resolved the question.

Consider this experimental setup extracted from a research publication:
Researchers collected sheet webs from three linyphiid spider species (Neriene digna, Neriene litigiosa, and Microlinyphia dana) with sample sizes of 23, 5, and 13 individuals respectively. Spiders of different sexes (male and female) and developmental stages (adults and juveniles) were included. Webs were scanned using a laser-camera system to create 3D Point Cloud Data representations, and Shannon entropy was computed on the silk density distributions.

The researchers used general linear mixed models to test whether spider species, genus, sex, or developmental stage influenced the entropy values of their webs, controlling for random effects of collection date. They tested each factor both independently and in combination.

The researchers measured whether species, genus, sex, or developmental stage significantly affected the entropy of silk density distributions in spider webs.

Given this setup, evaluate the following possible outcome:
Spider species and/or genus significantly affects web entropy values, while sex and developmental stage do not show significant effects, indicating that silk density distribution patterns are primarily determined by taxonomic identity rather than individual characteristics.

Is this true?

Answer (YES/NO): NO